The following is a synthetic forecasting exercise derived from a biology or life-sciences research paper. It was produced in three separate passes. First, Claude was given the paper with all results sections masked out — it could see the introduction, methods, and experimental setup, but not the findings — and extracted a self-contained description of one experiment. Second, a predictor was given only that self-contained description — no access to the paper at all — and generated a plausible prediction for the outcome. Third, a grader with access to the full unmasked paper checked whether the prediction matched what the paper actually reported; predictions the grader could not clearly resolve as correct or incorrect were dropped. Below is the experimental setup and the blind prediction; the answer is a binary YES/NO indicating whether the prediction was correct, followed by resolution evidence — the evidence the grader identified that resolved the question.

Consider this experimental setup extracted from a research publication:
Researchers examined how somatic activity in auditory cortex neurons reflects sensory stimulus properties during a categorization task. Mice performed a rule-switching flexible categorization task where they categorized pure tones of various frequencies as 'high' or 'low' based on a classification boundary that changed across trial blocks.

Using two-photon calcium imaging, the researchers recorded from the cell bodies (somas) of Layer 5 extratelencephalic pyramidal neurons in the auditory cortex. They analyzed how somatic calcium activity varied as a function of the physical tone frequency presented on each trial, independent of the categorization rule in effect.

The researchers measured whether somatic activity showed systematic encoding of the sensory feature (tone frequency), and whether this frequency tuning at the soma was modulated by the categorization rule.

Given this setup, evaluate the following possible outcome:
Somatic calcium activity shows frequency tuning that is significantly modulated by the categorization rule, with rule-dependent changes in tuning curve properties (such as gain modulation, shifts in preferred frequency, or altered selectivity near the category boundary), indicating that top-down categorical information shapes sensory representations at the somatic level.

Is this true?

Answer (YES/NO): NO